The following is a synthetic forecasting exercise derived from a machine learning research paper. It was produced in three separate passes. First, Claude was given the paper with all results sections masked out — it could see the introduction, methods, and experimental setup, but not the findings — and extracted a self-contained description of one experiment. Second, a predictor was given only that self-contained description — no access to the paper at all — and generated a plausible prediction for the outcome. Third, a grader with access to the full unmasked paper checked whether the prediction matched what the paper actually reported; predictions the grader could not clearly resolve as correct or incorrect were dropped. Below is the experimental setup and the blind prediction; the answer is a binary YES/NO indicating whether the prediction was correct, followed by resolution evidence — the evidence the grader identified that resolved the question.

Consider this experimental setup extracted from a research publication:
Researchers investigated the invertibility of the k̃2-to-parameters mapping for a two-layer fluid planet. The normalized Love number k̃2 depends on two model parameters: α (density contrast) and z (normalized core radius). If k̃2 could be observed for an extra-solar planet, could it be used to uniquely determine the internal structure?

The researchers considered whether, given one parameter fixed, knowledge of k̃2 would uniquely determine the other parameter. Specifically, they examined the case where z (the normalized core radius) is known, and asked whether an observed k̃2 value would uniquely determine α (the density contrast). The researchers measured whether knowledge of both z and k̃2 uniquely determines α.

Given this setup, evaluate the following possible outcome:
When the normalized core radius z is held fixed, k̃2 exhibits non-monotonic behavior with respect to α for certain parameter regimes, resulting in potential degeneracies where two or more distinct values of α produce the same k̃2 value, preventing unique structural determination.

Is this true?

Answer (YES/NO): NO